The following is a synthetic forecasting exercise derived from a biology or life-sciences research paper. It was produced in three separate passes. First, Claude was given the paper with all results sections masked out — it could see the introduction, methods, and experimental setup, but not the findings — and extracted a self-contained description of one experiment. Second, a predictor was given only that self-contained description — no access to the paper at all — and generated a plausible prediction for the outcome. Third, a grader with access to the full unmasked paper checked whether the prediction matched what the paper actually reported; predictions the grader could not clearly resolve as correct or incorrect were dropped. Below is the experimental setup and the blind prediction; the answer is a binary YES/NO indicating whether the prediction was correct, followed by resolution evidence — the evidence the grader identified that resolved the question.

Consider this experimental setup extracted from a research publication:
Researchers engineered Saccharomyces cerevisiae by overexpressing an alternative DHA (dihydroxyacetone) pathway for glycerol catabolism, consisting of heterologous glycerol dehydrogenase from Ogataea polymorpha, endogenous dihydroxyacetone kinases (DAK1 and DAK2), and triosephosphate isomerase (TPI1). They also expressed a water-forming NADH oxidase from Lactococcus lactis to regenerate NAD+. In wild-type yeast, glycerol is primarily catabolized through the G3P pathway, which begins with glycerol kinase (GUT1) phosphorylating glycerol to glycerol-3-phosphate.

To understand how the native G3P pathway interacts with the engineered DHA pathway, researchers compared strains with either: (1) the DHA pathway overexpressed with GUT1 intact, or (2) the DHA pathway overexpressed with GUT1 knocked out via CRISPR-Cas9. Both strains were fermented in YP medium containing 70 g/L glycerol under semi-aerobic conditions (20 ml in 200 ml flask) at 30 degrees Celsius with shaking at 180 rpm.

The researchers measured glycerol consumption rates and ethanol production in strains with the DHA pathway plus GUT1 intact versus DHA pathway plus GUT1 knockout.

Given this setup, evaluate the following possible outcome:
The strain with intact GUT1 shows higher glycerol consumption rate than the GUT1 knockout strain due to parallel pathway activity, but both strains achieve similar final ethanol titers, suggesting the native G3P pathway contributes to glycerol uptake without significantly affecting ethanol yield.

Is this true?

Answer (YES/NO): NO